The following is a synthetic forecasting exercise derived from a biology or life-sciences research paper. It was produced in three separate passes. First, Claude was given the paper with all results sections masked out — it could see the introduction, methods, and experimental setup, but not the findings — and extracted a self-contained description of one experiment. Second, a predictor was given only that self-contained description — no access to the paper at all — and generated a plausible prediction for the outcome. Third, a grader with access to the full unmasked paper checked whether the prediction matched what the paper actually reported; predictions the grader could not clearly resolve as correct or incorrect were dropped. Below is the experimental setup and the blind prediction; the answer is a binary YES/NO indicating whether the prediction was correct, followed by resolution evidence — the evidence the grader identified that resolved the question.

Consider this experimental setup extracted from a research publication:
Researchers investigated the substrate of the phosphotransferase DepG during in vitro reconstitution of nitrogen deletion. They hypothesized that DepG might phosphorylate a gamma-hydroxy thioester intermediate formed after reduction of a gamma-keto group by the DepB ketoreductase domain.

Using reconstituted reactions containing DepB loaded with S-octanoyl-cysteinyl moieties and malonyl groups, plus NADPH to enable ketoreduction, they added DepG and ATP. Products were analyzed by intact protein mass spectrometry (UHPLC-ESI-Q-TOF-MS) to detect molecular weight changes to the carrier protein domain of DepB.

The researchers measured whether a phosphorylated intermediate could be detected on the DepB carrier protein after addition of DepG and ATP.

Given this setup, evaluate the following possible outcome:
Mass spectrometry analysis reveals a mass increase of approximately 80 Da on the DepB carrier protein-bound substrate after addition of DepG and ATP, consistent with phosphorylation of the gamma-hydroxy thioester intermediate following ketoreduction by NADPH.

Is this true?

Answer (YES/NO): YES